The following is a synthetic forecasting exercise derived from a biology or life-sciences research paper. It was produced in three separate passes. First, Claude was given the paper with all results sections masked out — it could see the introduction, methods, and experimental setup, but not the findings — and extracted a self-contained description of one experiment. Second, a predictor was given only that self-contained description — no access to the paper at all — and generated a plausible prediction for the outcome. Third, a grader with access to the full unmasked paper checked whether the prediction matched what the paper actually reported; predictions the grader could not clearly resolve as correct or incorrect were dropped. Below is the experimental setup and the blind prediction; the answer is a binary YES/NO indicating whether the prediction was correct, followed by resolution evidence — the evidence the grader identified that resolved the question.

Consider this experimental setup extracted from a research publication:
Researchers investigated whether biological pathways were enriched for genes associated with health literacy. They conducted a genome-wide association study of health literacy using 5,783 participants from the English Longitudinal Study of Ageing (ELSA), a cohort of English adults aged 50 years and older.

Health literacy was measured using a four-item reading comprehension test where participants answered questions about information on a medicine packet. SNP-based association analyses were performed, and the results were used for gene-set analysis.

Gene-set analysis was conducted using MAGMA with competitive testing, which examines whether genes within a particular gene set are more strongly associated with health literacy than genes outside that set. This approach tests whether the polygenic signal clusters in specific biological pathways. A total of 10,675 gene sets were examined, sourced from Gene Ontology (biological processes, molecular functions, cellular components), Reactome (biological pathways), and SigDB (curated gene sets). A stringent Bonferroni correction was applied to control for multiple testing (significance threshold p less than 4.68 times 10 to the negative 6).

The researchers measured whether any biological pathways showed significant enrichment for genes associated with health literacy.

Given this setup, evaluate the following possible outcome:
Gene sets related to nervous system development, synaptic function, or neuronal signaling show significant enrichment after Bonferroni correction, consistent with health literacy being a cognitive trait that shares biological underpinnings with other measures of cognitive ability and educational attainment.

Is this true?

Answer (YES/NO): NO